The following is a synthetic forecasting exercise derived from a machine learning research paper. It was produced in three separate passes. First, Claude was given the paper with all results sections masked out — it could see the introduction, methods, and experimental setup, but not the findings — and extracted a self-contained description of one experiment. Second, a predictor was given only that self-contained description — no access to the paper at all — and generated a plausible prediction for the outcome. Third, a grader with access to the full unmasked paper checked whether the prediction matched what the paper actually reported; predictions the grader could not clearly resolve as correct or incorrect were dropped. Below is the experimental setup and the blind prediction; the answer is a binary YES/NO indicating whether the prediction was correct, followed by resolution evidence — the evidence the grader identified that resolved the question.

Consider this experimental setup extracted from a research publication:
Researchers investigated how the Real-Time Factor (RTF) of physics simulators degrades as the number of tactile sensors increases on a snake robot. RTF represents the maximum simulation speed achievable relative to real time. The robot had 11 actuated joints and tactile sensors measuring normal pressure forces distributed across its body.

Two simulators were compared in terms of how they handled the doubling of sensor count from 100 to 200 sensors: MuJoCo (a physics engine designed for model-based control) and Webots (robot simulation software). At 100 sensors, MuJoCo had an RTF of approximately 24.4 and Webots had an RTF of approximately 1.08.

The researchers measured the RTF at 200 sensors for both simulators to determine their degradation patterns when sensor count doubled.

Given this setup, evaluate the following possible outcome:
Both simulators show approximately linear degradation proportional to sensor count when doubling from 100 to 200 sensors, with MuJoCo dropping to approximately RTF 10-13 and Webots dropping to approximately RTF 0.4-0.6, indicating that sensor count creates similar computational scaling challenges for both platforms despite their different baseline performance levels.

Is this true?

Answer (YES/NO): NO